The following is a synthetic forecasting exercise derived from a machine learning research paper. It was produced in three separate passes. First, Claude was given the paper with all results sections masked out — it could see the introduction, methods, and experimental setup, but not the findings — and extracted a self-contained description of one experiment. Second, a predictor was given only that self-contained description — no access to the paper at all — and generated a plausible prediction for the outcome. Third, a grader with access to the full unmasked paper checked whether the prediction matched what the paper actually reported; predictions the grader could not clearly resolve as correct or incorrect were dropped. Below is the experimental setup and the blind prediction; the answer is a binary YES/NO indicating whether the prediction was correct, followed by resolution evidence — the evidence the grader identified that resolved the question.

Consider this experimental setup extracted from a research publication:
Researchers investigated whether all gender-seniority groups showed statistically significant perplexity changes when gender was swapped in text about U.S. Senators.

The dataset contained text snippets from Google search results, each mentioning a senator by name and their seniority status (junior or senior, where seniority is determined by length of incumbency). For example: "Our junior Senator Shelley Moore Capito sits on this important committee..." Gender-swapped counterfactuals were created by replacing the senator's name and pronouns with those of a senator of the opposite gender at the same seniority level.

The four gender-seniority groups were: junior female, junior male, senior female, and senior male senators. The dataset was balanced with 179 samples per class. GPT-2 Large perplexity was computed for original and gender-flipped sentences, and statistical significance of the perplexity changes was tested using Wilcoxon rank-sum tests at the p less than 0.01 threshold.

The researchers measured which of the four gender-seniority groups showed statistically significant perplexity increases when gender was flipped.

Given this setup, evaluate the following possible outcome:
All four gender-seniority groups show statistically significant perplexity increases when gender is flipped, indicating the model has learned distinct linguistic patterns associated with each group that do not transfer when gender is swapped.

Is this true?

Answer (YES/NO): YES